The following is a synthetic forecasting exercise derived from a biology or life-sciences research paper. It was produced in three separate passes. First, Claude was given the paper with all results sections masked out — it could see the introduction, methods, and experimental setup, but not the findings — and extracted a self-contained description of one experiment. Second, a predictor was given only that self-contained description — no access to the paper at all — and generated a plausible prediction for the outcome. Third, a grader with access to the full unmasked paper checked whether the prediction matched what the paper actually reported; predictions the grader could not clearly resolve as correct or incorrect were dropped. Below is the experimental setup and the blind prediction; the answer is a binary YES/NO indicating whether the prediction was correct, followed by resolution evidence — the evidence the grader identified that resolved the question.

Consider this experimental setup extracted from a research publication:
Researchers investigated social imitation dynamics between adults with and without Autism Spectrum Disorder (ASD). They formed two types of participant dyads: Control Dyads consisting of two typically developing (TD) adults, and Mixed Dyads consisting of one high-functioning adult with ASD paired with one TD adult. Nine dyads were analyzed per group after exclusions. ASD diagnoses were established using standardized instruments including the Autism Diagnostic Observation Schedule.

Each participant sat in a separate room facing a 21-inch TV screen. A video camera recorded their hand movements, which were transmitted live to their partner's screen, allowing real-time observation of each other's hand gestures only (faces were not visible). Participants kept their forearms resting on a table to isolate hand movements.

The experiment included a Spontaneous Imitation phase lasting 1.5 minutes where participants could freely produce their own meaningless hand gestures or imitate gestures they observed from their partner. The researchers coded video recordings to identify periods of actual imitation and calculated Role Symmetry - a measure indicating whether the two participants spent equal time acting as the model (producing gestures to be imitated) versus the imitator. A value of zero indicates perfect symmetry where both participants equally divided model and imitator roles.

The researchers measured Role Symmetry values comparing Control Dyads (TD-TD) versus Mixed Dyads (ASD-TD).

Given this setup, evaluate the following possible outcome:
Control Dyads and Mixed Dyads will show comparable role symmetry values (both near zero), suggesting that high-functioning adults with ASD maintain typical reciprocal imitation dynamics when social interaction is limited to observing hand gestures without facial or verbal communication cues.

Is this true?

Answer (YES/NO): NO